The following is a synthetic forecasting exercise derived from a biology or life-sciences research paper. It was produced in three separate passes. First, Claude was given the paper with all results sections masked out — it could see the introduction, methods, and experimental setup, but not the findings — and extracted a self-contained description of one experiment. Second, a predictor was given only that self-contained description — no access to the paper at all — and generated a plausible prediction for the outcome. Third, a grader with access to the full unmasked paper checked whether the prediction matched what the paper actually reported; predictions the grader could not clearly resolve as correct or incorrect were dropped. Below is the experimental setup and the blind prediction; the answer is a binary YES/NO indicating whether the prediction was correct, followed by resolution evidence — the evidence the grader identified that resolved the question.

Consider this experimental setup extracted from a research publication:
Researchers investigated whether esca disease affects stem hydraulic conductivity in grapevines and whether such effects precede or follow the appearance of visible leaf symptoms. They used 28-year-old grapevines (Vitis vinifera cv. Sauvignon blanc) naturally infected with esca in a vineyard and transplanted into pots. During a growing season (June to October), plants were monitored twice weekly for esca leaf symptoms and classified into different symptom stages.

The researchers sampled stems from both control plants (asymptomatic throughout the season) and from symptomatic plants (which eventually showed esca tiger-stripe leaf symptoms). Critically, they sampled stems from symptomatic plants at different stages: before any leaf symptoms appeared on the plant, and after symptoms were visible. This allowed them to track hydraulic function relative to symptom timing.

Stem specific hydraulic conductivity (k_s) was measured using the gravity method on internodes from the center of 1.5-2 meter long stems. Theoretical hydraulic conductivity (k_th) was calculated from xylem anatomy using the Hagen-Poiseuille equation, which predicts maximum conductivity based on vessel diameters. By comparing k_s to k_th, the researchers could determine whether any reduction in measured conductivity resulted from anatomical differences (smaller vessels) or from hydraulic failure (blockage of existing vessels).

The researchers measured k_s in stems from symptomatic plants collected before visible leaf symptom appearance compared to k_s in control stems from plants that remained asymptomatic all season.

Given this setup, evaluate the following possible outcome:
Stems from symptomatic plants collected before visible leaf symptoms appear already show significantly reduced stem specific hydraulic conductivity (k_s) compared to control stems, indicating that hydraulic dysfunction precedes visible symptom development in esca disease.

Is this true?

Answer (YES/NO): NO